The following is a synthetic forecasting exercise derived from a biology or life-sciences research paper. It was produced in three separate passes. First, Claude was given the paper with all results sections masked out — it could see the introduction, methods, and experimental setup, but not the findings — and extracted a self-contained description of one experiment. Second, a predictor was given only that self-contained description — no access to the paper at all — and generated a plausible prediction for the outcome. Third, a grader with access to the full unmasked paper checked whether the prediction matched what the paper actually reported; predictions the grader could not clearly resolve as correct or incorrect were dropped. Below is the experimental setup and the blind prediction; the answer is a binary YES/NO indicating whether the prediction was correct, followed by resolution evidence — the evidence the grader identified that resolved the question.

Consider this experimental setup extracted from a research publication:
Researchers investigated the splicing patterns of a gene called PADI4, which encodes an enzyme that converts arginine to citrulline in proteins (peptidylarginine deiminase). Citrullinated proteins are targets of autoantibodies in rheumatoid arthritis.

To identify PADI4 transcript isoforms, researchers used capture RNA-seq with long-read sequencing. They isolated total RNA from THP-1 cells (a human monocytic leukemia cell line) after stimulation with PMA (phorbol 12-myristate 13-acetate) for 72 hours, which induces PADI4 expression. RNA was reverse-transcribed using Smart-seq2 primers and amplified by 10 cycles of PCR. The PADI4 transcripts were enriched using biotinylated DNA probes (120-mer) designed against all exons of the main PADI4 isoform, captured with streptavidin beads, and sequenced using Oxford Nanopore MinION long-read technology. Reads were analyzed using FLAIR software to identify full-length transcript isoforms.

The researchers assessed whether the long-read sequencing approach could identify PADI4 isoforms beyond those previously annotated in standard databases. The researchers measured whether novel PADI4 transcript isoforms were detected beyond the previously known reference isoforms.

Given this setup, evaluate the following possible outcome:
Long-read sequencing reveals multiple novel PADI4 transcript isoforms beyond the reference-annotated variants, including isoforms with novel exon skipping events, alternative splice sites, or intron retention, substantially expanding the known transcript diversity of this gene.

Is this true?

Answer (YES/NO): NO